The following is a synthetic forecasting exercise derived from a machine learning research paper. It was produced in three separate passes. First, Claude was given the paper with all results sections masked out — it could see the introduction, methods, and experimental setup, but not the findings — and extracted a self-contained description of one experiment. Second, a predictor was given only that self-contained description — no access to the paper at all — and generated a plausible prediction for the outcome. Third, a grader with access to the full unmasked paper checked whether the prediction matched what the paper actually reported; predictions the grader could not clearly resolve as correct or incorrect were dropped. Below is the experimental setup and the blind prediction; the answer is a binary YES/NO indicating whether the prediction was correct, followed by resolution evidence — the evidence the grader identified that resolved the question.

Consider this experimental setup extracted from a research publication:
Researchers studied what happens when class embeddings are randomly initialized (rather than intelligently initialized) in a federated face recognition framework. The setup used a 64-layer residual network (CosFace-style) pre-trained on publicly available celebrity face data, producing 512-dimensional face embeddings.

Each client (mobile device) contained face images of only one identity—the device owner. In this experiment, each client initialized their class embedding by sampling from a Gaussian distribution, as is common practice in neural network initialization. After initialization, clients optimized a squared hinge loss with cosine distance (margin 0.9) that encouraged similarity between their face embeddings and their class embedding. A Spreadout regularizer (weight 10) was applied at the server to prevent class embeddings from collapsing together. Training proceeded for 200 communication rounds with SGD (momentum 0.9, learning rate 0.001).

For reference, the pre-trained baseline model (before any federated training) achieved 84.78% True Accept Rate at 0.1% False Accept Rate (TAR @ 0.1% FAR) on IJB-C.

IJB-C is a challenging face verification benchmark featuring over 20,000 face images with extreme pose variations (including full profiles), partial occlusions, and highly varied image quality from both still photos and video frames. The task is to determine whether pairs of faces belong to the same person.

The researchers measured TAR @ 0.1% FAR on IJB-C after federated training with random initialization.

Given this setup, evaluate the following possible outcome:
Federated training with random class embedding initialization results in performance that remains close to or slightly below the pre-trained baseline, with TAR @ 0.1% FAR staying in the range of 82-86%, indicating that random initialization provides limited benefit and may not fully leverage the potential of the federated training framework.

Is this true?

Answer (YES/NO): NO